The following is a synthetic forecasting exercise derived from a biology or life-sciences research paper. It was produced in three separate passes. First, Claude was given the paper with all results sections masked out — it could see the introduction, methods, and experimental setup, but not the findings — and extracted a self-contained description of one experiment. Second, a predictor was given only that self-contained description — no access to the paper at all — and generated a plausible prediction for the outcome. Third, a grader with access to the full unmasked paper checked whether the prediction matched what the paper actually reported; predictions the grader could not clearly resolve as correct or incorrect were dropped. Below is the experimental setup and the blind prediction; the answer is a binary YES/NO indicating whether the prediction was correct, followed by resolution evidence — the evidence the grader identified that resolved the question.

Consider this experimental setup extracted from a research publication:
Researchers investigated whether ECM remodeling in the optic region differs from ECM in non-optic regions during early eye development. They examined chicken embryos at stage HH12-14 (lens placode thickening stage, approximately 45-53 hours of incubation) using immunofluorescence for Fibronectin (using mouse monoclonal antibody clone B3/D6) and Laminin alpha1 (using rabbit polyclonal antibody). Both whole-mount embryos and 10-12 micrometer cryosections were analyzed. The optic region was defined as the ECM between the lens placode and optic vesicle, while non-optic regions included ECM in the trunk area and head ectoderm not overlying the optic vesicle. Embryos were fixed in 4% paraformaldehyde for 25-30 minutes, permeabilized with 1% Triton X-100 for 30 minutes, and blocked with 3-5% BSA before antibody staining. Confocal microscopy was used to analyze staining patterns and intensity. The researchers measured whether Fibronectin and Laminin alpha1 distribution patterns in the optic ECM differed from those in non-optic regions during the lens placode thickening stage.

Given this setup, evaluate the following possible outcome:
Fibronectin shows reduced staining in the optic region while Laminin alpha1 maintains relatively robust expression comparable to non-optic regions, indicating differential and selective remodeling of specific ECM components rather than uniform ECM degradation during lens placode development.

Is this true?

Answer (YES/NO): NO